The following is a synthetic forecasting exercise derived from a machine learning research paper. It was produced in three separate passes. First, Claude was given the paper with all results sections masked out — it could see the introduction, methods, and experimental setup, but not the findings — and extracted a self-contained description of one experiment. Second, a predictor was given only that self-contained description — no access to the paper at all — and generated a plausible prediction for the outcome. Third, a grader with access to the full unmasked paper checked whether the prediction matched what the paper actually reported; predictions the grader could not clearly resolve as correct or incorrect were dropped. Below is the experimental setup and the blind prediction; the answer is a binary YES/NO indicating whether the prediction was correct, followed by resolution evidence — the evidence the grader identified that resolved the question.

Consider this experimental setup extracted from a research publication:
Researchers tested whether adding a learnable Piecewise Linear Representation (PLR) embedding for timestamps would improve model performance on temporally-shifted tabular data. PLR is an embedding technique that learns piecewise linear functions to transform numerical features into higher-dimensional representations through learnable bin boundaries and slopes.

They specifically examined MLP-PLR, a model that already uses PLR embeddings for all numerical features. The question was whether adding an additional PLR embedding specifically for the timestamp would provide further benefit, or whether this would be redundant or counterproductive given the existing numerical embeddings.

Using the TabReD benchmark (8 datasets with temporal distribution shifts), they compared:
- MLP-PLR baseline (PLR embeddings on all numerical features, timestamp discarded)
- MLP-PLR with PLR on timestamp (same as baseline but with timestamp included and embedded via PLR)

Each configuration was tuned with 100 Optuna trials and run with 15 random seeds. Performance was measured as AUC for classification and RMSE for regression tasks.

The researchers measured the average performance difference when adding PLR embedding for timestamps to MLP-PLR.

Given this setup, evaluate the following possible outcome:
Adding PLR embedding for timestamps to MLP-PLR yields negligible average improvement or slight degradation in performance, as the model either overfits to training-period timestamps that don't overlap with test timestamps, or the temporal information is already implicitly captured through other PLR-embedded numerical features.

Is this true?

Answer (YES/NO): YES